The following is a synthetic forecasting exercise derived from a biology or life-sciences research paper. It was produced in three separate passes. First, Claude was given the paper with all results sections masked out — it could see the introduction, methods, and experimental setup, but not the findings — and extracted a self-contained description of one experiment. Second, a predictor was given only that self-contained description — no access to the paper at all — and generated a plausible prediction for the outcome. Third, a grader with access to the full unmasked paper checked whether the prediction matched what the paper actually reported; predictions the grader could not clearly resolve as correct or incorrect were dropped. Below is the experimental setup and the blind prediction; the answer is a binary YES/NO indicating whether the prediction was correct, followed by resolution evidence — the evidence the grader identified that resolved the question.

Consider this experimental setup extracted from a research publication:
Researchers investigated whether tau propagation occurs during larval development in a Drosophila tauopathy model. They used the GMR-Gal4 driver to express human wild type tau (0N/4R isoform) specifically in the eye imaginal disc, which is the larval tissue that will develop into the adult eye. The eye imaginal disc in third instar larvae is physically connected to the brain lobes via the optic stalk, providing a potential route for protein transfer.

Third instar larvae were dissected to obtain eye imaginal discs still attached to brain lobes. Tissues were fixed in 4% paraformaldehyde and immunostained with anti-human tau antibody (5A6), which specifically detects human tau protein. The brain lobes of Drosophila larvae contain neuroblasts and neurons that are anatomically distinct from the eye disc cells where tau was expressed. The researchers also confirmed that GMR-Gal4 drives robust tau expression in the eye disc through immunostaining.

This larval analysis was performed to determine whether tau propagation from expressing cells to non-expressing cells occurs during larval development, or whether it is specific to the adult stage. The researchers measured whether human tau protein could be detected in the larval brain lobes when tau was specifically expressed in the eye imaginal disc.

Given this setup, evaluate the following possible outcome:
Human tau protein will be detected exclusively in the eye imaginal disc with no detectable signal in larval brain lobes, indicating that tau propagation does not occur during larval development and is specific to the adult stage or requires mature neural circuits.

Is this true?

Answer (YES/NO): NO